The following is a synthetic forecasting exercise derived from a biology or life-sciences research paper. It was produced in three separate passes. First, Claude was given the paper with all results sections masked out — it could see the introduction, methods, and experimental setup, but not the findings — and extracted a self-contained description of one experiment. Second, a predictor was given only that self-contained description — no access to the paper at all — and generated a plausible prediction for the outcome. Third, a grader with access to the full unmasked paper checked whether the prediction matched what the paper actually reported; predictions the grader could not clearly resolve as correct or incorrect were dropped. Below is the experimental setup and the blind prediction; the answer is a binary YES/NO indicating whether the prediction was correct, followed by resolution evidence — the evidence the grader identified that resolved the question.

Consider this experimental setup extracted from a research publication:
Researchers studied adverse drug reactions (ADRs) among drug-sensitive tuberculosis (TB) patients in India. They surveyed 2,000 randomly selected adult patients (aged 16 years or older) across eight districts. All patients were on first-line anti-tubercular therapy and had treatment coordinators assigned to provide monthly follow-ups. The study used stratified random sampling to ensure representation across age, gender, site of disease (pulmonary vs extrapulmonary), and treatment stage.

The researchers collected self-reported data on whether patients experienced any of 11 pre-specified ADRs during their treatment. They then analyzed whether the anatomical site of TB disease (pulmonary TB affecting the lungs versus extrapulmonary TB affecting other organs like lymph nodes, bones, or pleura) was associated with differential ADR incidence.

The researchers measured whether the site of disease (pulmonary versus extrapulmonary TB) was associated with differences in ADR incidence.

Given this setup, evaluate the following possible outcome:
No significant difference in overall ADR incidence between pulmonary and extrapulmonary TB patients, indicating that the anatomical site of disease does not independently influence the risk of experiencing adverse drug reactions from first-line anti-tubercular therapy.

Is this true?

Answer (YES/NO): YES